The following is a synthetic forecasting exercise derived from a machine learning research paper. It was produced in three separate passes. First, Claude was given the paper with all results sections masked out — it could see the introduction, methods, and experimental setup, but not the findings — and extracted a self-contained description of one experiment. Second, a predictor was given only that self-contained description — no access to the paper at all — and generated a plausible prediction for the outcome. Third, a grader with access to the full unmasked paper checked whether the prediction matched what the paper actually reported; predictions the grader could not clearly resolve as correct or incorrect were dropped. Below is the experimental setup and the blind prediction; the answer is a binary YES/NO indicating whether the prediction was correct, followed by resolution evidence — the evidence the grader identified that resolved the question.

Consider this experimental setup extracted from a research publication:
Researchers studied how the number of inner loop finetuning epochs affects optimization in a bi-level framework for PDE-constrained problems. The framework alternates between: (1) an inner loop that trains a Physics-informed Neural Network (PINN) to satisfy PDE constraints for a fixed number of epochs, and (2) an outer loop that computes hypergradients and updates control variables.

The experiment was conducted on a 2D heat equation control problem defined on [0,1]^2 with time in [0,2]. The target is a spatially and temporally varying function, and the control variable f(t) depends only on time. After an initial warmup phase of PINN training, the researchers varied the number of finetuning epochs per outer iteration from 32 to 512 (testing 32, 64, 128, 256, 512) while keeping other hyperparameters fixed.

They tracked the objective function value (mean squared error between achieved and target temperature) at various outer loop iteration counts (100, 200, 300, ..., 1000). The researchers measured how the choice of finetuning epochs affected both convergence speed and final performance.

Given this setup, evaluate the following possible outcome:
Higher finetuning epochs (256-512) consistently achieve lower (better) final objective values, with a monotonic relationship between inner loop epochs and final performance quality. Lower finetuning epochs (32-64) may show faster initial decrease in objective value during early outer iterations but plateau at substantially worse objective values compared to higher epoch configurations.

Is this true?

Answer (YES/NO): NO